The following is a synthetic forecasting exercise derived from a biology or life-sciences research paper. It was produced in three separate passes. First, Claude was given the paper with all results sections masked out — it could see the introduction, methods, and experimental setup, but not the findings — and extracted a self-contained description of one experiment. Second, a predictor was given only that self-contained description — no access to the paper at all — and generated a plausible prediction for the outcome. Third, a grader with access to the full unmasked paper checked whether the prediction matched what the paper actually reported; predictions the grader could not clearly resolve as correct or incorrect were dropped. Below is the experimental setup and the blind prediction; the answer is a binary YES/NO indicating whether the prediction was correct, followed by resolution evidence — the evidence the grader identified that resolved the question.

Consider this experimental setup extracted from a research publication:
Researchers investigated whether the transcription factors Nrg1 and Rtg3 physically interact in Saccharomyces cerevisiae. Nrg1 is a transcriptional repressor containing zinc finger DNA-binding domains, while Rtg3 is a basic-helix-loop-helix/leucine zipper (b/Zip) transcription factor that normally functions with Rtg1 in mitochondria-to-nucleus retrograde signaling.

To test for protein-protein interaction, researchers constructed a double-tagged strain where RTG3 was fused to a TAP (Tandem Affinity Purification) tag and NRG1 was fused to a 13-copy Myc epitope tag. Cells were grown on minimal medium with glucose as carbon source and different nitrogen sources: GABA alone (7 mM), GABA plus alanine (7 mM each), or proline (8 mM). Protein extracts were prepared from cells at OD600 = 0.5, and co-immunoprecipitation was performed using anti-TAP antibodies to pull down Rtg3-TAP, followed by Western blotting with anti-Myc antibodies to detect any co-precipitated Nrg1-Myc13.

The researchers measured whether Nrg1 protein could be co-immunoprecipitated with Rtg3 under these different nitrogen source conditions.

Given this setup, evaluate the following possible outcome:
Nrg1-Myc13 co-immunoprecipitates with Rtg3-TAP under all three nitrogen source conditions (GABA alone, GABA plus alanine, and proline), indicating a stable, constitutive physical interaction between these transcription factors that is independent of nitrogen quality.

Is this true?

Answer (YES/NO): NO